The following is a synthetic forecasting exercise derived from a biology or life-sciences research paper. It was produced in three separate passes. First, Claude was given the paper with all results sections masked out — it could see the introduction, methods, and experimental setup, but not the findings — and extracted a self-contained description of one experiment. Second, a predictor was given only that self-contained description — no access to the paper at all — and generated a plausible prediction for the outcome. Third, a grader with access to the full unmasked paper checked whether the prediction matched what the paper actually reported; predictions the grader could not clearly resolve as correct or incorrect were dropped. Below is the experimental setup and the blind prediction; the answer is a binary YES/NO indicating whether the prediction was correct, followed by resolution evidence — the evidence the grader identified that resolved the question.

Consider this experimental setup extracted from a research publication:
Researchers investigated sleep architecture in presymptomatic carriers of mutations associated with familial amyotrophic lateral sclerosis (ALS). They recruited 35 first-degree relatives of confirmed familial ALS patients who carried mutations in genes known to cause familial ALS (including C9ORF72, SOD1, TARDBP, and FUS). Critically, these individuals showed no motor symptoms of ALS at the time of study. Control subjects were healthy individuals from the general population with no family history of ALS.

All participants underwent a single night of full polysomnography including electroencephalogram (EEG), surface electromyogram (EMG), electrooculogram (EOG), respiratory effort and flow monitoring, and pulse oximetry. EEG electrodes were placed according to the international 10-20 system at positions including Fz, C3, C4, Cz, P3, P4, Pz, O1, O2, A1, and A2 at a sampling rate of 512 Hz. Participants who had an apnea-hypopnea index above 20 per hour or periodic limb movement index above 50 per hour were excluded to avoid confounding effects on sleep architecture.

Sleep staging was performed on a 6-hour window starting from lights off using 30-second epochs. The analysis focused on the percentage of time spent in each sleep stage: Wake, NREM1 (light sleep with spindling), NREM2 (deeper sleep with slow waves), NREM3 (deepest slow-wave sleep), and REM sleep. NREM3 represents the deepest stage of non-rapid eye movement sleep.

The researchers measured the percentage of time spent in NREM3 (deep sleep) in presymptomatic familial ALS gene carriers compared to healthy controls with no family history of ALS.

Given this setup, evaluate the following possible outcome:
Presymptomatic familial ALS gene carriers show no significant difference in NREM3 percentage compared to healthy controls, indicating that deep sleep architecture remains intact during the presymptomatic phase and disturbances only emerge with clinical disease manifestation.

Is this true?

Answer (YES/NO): NO